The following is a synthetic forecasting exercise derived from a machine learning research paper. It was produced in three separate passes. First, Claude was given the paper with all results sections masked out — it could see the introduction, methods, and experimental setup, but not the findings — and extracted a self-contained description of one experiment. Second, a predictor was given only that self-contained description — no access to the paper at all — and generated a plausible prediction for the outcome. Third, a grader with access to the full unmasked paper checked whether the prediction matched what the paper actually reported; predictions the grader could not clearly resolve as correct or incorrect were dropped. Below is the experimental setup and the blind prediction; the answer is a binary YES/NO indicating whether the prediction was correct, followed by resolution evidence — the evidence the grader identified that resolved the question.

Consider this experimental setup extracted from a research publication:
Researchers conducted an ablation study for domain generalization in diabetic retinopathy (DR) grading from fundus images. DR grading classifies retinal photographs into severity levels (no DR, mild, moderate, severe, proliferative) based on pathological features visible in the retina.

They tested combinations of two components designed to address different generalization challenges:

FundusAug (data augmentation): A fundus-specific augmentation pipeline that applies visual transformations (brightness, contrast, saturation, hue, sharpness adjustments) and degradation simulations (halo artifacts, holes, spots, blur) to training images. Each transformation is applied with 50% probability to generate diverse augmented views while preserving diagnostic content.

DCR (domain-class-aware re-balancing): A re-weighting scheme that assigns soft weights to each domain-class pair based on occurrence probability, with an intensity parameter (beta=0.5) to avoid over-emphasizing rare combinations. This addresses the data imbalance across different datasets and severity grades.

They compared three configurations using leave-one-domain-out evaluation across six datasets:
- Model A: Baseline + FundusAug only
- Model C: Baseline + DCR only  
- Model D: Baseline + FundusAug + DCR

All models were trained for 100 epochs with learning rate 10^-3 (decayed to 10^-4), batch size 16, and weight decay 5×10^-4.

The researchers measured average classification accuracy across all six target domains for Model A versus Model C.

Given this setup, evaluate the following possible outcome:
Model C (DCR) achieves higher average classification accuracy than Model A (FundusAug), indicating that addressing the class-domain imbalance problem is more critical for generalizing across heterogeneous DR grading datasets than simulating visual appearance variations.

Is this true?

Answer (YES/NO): NO